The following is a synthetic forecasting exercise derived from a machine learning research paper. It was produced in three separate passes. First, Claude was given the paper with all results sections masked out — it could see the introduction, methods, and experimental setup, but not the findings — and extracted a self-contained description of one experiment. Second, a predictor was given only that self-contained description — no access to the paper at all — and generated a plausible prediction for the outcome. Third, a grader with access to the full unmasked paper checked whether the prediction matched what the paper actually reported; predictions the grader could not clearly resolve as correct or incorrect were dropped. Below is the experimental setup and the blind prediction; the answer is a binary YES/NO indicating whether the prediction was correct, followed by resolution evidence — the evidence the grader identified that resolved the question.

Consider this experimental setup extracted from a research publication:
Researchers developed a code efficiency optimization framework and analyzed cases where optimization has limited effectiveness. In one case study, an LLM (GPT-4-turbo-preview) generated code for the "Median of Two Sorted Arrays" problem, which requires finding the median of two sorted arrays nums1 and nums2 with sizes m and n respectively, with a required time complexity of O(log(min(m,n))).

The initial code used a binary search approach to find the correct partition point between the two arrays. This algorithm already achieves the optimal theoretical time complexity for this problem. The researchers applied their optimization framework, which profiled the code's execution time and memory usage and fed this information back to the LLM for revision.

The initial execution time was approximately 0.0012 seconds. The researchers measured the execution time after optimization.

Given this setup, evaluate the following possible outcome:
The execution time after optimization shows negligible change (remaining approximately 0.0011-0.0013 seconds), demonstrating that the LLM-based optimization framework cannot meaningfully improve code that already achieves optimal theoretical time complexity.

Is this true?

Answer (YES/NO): YES